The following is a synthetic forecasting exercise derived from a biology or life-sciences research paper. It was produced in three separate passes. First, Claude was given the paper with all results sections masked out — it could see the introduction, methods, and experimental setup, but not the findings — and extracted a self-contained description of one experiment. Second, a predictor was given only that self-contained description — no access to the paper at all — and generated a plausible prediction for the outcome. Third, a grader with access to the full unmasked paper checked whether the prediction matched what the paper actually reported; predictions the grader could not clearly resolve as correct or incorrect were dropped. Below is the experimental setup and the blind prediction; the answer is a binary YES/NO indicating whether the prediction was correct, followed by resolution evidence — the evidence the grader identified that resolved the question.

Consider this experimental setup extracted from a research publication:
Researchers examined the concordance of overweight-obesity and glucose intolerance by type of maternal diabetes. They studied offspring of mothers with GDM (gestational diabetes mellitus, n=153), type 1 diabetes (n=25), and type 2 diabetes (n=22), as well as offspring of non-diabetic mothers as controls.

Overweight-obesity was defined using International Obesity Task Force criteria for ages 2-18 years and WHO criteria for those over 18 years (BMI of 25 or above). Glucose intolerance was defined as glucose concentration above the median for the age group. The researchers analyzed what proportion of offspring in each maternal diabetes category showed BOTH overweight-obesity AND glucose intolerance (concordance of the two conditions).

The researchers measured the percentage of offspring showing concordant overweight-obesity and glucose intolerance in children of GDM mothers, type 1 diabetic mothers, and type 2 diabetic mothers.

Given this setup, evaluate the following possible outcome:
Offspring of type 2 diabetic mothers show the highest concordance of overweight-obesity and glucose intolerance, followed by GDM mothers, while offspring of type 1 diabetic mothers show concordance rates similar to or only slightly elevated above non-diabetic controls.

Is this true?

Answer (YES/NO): YES